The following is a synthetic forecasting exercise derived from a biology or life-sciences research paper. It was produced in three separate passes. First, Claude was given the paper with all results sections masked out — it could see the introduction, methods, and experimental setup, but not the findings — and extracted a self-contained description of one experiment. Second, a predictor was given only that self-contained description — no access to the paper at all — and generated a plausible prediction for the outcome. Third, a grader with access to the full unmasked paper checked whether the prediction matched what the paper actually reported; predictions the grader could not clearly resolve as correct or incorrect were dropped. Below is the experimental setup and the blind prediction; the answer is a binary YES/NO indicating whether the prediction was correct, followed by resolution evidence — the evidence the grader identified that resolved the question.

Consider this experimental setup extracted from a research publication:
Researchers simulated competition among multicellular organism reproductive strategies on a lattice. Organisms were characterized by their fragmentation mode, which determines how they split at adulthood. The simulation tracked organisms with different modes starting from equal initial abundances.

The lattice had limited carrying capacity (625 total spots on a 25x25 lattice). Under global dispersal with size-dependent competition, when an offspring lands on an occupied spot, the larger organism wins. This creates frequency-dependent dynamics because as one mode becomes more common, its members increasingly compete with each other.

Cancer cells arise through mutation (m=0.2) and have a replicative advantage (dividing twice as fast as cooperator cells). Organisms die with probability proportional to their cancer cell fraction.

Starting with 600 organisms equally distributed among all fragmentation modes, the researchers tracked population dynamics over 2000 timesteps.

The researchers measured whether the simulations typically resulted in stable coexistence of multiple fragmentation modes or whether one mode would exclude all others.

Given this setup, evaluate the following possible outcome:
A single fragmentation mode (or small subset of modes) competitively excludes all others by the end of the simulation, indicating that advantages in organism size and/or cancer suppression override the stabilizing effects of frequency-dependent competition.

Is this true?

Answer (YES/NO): YES